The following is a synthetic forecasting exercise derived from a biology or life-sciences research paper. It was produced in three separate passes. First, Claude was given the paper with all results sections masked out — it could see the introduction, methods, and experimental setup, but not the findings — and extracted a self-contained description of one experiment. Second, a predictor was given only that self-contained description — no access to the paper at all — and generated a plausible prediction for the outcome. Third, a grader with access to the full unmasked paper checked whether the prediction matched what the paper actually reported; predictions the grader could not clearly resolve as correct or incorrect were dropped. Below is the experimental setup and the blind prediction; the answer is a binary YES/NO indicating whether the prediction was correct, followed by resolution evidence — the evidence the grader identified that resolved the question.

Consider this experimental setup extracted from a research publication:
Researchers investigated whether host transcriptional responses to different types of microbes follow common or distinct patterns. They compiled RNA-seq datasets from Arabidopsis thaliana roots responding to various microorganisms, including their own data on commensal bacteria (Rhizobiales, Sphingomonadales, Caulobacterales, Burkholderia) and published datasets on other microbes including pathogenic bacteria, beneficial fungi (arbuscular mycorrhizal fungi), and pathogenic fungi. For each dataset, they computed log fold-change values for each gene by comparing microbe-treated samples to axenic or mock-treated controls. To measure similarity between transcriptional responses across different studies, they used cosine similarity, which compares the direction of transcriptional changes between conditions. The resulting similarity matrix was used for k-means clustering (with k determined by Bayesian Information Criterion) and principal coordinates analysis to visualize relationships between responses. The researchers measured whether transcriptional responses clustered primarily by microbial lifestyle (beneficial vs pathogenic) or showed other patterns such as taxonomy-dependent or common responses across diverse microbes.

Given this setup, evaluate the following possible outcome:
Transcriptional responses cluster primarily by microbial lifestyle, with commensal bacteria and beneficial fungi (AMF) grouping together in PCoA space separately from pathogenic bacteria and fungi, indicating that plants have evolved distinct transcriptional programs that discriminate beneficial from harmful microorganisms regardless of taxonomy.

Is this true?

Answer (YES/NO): YES